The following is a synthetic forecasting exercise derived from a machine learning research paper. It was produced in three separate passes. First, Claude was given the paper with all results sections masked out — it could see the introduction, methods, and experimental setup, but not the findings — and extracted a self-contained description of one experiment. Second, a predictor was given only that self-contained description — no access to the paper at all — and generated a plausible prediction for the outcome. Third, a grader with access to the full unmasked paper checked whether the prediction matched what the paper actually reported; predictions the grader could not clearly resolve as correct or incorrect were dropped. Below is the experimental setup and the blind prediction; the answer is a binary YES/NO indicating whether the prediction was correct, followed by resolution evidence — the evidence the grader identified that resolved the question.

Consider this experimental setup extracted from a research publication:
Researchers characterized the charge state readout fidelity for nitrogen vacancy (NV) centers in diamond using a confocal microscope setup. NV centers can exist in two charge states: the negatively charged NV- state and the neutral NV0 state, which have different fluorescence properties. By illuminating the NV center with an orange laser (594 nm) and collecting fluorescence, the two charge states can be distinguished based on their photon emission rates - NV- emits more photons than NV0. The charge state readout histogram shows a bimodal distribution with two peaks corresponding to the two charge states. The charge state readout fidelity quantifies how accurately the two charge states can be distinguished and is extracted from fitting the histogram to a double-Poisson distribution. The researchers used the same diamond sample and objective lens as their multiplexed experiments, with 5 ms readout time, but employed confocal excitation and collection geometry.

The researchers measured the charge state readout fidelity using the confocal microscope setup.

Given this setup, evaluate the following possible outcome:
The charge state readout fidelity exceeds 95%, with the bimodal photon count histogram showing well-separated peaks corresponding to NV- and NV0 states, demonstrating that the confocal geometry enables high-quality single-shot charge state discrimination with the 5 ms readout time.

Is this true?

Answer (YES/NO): NO